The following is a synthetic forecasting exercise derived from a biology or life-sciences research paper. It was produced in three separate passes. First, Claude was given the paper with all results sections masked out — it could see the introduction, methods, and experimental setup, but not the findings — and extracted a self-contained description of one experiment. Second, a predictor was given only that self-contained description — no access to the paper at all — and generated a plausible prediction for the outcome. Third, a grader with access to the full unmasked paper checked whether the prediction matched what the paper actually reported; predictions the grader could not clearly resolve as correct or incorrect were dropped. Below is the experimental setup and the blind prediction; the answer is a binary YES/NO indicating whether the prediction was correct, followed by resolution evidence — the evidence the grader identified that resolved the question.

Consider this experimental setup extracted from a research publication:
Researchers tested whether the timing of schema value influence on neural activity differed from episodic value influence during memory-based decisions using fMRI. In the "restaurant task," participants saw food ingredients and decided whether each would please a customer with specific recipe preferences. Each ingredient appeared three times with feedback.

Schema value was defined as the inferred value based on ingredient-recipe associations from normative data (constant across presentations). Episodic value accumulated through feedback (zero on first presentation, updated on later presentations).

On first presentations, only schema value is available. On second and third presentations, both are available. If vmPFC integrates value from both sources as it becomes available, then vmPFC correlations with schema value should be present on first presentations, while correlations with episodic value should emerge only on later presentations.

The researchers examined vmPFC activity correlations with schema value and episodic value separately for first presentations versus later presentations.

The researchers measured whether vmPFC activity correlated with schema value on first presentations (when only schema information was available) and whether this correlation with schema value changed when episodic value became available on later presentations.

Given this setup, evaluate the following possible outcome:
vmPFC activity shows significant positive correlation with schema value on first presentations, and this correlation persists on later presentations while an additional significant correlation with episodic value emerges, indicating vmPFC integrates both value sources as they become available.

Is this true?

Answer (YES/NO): NO